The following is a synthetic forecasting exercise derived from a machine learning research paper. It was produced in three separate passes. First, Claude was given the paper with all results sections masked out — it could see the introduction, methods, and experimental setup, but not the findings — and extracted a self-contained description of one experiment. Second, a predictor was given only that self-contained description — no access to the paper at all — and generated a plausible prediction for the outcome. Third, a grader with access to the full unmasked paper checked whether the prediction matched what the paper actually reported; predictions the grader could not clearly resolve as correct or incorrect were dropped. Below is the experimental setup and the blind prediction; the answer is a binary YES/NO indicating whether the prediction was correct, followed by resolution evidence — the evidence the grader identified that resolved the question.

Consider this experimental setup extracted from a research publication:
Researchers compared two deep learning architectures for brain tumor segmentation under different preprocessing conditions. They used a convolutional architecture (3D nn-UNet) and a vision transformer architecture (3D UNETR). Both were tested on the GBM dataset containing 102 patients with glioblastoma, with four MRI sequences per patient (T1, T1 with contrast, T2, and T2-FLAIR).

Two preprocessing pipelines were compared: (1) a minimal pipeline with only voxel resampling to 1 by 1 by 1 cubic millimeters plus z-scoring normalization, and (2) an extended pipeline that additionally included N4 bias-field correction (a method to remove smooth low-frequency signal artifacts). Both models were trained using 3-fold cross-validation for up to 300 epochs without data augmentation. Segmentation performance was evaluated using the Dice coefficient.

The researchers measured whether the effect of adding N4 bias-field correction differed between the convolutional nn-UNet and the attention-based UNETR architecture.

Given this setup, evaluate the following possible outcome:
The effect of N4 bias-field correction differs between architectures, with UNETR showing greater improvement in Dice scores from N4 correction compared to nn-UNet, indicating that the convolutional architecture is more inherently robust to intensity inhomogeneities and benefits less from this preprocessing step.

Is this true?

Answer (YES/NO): NO